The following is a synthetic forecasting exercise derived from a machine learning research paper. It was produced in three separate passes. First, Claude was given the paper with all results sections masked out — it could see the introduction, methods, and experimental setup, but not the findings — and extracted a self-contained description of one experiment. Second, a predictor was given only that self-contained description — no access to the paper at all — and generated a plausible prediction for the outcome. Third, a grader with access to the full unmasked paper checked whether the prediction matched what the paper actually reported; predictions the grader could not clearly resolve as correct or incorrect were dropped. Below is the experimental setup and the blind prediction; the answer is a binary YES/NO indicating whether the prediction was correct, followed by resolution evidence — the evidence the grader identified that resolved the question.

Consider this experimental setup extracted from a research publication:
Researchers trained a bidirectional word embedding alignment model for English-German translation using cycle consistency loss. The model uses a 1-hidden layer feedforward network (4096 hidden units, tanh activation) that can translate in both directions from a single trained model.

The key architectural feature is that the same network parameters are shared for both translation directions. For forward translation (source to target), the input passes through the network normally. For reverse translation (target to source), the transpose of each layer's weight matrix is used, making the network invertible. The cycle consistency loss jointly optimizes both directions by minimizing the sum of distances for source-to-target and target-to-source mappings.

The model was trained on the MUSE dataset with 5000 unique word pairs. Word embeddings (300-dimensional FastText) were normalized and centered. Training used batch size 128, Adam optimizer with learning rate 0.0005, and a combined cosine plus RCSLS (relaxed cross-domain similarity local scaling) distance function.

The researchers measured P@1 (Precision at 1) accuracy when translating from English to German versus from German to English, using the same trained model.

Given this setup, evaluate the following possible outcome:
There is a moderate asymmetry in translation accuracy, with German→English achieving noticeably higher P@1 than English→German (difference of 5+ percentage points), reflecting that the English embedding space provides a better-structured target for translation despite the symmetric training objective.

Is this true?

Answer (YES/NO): NO